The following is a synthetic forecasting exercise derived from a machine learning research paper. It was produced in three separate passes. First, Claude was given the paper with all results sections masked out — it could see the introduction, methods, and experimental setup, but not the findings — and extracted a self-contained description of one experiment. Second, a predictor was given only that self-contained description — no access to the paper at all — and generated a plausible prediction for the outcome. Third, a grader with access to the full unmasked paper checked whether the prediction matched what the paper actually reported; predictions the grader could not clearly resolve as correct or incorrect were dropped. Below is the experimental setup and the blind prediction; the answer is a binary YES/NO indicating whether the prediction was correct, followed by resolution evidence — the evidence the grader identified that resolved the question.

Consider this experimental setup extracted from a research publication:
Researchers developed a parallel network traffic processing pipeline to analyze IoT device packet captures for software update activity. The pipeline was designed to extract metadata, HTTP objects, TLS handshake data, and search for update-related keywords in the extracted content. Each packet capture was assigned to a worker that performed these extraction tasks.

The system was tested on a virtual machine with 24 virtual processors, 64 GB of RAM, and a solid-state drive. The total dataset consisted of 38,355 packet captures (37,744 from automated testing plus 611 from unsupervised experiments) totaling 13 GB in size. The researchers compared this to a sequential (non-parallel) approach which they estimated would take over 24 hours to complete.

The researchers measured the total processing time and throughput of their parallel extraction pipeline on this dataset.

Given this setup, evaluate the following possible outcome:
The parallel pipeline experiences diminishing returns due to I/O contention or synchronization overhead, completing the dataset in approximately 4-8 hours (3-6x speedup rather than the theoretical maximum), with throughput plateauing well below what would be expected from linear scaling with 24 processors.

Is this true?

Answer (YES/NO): NO